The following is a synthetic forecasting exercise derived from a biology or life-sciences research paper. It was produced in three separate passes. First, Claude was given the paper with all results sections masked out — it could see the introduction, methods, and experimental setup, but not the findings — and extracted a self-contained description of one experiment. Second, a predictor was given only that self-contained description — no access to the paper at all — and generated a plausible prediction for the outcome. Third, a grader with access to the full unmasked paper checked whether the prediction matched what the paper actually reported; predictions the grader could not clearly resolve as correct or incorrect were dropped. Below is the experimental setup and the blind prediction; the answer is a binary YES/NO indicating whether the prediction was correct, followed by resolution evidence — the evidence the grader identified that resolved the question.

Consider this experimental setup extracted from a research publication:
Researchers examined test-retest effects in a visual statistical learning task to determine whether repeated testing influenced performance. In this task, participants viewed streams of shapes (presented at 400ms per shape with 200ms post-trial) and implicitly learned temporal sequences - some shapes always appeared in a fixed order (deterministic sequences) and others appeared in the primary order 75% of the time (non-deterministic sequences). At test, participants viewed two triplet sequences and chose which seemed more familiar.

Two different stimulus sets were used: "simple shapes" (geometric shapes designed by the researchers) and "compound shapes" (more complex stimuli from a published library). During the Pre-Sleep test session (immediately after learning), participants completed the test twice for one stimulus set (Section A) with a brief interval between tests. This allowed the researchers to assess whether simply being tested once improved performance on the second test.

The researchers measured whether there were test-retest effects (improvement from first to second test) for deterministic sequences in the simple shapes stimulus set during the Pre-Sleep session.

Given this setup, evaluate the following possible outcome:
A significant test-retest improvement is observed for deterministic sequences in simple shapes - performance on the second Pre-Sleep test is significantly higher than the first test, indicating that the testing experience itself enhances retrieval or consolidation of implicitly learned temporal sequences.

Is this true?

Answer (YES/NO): YES